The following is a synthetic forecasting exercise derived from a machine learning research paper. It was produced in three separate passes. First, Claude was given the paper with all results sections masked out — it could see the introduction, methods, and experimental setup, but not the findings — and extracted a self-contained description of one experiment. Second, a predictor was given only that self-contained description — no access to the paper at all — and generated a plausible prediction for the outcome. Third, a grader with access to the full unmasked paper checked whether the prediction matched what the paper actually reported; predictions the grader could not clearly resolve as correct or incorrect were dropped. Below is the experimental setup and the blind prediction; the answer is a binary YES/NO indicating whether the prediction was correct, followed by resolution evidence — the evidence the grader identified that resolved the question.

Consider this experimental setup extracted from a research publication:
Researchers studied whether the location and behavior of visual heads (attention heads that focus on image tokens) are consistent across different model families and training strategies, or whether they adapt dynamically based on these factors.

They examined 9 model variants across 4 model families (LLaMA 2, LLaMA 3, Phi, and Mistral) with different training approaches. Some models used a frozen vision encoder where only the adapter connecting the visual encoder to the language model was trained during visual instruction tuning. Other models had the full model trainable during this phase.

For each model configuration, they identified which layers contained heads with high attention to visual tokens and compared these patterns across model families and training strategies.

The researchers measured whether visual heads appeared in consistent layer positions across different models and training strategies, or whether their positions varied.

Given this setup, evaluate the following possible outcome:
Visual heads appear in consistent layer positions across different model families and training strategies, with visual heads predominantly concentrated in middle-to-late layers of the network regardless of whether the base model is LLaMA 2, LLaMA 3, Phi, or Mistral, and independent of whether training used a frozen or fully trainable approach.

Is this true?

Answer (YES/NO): NO